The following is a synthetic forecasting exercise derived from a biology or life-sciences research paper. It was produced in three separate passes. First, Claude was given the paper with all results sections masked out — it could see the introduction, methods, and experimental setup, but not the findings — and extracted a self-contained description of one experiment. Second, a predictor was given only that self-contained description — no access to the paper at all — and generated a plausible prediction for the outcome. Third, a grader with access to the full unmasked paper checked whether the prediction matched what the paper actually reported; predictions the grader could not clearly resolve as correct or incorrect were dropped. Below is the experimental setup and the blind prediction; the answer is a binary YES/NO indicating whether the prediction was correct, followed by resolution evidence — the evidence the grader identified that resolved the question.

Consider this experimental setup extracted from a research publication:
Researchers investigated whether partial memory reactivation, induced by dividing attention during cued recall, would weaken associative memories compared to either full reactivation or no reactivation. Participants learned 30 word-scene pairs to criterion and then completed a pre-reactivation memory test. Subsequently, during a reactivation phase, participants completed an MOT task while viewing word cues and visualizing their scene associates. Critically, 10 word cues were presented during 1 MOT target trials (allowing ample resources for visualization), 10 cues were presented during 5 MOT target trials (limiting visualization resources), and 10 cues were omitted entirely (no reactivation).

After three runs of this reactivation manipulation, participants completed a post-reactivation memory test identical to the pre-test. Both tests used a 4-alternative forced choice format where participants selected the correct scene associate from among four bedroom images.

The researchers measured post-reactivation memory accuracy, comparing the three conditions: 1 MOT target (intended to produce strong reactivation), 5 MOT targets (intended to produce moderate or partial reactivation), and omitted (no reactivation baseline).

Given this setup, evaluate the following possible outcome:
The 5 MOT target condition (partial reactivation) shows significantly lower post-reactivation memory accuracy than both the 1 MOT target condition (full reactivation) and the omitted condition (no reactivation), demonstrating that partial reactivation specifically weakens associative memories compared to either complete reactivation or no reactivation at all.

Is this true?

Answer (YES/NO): NO